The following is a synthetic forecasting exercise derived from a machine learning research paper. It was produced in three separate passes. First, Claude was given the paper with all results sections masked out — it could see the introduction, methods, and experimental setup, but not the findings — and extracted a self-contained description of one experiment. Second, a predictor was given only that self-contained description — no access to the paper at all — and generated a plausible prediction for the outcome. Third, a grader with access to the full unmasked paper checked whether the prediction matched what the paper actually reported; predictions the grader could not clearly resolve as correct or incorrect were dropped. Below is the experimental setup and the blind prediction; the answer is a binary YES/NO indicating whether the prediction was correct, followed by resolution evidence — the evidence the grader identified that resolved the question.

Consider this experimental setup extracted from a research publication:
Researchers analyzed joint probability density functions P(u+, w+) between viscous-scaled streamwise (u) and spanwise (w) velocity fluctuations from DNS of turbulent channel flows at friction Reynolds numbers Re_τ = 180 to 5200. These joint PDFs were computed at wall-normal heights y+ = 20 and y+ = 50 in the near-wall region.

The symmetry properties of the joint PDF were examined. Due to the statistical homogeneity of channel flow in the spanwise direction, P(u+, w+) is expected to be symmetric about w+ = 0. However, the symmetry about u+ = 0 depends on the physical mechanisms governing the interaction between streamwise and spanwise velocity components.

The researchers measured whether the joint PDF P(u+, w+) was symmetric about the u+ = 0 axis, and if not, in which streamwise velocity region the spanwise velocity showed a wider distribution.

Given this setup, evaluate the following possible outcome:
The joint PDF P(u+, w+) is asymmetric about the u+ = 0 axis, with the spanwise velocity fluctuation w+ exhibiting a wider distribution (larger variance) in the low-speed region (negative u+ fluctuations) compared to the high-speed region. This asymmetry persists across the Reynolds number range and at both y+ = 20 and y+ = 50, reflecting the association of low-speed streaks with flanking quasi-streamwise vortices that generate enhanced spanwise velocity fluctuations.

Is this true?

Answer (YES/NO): NO